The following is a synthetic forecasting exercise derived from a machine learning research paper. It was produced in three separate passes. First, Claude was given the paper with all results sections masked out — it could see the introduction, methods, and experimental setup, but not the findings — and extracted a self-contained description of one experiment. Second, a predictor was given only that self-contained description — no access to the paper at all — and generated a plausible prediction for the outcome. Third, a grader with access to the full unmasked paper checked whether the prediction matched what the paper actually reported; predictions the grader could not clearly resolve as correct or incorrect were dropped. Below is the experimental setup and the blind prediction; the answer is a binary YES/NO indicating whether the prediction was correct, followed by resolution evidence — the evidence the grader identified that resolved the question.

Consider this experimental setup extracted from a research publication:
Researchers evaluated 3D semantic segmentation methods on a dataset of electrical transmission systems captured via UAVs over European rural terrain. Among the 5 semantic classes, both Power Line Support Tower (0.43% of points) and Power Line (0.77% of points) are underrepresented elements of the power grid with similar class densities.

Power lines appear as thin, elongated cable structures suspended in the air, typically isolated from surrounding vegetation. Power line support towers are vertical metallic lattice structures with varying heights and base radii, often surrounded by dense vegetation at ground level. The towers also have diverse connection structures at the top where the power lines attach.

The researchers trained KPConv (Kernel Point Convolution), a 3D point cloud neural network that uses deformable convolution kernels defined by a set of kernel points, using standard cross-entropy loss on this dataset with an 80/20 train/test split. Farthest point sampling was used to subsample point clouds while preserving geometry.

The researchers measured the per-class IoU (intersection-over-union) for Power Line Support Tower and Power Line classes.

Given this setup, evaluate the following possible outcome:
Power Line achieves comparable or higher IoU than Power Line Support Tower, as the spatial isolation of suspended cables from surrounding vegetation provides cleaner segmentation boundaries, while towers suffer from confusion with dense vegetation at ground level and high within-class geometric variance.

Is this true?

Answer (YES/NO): YES